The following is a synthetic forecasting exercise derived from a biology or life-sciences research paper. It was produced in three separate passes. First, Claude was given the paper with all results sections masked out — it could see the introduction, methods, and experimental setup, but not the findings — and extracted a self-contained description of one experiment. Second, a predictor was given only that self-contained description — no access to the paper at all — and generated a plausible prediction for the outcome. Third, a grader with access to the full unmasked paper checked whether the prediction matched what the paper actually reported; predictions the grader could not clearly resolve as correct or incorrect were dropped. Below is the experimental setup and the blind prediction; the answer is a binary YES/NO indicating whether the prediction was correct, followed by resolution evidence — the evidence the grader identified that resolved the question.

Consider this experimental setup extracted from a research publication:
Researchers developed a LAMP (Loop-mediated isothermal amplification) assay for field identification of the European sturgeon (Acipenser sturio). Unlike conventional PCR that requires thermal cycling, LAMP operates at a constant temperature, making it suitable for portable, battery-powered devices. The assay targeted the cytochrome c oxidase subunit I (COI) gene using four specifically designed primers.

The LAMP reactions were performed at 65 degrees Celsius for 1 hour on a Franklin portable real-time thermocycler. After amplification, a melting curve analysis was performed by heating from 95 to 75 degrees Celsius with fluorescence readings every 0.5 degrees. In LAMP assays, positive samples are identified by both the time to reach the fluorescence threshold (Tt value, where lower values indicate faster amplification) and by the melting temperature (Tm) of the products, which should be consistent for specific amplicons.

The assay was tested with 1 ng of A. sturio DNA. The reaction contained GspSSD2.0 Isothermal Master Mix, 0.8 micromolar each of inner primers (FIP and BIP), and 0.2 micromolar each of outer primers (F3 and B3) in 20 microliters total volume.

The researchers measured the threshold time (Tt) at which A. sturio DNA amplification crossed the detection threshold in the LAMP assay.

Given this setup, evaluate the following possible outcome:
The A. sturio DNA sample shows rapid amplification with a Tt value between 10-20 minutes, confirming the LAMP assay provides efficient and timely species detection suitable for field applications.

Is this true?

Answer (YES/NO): NO